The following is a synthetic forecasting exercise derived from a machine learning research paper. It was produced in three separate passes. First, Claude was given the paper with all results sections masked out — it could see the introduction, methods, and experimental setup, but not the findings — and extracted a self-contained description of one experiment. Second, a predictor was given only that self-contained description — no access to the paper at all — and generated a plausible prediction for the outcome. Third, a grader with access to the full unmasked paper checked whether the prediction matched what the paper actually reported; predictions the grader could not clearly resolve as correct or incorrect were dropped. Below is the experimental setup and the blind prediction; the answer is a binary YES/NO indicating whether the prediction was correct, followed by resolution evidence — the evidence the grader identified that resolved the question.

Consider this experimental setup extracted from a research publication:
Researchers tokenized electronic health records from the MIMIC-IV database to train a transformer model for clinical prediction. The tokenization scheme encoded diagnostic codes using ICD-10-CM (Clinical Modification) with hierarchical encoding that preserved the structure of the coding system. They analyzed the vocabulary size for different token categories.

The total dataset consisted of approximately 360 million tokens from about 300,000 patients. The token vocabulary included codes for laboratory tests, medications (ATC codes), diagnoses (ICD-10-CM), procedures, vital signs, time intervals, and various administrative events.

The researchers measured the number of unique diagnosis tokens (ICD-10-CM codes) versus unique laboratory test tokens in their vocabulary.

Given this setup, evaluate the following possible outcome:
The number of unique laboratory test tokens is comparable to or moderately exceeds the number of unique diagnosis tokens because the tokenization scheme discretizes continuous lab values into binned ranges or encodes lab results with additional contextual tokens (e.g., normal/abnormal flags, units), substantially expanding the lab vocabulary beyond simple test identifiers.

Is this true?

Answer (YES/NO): NO